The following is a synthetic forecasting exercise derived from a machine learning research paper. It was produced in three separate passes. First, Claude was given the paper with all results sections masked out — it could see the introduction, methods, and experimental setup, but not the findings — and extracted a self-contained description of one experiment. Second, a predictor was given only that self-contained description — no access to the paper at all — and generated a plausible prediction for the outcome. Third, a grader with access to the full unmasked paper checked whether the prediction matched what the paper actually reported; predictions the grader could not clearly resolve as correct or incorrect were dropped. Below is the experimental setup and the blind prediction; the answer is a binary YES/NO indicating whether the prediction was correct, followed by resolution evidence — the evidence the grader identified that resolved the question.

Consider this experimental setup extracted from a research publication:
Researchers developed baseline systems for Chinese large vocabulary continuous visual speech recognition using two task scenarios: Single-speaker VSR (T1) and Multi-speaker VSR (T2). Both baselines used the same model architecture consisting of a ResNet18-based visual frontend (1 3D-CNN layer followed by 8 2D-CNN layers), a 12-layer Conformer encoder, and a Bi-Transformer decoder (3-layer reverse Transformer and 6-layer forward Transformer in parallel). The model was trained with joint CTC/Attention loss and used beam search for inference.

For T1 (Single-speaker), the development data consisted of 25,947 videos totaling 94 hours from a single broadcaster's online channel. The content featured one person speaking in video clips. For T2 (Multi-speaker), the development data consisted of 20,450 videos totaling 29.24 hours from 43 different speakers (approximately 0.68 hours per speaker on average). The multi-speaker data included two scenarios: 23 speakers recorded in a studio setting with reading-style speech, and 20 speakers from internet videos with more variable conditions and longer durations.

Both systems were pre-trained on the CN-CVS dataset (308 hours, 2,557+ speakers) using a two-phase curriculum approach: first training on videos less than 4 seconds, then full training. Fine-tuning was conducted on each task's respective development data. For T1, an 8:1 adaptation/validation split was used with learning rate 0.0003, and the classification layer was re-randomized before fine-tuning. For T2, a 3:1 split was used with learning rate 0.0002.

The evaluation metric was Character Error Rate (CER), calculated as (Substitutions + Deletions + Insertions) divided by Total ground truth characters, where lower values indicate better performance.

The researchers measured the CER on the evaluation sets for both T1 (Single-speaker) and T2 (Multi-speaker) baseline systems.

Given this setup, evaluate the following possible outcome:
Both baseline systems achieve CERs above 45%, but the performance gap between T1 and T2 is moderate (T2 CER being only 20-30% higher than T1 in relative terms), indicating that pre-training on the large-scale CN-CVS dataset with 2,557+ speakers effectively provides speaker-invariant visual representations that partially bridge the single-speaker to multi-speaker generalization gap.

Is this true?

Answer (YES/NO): NO